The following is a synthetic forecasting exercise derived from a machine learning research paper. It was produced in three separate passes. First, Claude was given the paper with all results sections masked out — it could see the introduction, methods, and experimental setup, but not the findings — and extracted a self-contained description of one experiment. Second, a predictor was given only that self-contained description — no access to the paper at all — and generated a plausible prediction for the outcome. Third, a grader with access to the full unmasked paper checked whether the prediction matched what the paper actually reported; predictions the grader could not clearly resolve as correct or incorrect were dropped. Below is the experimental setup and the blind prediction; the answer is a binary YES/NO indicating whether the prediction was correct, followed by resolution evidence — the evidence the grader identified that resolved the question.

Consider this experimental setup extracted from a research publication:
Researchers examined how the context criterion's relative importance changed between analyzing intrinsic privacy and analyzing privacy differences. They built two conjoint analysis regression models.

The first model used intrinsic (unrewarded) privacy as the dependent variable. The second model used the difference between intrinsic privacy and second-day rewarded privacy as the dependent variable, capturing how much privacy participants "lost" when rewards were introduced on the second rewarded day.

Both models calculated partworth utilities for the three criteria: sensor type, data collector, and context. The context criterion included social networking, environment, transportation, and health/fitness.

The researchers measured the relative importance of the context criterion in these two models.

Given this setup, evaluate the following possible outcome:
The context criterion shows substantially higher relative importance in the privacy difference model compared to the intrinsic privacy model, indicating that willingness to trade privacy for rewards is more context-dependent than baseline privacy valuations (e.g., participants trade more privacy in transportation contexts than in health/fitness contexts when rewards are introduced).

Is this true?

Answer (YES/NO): YES